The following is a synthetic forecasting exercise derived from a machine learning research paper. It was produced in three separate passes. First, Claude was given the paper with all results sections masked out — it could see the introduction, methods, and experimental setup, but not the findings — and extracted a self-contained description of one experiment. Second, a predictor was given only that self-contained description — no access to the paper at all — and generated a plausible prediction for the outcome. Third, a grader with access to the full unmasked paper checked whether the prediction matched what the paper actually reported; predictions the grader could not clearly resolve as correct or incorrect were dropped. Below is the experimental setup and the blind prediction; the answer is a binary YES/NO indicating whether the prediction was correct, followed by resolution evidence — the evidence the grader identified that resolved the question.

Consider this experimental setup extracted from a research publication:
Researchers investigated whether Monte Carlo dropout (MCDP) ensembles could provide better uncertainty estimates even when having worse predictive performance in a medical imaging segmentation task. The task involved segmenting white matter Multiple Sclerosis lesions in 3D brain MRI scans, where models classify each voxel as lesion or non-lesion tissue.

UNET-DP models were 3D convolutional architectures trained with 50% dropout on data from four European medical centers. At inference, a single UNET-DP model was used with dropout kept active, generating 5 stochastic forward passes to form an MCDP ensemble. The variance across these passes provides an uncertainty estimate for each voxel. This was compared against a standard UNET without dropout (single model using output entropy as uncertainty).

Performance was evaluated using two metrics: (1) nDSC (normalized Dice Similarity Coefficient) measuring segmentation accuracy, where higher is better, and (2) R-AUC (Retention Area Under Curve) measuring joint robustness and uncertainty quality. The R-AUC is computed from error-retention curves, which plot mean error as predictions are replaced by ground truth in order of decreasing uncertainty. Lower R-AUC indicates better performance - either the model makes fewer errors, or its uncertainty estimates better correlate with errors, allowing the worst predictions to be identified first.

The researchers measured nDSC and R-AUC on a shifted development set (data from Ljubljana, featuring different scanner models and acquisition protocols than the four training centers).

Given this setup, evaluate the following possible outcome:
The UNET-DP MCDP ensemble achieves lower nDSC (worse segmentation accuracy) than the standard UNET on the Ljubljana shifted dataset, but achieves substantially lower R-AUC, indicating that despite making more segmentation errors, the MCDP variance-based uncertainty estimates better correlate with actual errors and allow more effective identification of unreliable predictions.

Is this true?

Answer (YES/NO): YES